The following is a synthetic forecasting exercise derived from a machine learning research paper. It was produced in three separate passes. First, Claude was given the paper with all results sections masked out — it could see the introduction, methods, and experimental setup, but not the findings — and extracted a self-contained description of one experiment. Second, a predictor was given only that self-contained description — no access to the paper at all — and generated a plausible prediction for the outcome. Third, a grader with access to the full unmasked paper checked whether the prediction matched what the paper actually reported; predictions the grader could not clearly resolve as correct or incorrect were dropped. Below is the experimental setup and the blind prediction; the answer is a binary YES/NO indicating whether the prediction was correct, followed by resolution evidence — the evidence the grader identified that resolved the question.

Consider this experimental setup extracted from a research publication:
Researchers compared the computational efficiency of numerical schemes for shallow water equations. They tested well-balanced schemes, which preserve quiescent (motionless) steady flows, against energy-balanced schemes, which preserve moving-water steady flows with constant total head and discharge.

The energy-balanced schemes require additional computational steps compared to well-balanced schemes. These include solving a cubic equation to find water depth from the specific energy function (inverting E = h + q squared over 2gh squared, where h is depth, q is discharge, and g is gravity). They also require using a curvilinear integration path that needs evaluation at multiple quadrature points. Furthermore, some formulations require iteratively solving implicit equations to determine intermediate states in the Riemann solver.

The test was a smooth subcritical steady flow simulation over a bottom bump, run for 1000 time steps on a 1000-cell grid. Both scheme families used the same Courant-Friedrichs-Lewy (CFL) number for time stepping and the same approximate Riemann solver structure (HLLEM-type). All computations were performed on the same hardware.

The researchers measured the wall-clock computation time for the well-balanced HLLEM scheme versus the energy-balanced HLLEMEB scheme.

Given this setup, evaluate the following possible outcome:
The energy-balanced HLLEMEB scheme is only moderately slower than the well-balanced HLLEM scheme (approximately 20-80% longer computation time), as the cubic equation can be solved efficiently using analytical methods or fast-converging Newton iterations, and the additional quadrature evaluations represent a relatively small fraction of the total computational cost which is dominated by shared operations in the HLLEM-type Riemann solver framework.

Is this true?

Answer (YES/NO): NO